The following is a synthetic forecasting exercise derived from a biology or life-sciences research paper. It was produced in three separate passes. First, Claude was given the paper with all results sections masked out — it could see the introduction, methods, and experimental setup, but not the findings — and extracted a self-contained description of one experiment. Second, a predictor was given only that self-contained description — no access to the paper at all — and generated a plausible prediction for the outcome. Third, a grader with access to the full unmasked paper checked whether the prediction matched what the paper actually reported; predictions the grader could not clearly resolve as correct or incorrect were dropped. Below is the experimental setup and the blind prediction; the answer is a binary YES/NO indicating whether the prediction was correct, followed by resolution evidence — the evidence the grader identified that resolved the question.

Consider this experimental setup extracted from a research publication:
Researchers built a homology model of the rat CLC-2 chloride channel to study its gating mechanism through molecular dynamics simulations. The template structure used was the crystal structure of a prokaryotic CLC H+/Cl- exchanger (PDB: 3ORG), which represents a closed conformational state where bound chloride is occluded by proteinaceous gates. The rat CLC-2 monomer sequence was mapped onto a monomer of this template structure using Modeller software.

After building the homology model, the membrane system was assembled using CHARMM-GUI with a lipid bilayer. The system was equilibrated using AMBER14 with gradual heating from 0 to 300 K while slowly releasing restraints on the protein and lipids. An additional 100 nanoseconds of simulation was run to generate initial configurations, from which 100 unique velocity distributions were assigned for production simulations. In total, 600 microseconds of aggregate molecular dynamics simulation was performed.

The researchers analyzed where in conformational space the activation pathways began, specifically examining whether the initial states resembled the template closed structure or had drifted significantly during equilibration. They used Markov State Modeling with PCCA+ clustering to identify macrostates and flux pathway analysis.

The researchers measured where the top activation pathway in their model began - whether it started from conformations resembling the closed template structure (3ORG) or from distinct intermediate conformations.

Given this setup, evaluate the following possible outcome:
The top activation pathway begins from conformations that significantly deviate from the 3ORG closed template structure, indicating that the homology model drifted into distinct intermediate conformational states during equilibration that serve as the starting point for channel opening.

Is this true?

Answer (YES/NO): NO